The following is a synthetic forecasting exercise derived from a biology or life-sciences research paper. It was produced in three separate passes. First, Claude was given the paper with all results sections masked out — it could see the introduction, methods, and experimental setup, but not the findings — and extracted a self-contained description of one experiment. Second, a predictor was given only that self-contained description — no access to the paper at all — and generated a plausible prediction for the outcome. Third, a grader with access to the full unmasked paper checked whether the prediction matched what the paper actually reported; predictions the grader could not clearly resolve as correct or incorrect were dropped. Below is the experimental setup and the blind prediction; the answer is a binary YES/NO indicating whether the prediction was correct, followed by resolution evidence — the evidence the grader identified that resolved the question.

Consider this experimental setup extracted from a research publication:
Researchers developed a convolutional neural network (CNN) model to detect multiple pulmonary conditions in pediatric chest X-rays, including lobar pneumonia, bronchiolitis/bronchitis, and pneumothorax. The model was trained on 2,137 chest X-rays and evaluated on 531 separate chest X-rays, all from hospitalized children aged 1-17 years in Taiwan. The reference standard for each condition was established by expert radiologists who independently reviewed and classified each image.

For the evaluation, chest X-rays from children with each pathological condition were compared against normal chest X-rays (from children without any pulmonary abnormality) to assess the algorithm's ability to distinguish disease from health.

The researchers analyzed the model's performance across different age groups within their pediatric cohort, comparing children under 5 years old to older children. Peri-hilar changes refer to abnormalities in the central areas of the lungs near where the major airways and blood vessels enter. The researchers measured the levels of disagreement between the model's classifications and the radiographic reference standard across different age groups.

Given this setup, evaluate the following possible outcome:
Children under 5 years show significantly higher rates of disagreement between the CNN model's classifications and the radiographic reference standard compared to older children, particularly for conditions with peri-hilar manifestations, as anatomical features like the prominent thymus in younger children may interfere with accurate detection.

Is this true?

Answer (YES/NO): YES